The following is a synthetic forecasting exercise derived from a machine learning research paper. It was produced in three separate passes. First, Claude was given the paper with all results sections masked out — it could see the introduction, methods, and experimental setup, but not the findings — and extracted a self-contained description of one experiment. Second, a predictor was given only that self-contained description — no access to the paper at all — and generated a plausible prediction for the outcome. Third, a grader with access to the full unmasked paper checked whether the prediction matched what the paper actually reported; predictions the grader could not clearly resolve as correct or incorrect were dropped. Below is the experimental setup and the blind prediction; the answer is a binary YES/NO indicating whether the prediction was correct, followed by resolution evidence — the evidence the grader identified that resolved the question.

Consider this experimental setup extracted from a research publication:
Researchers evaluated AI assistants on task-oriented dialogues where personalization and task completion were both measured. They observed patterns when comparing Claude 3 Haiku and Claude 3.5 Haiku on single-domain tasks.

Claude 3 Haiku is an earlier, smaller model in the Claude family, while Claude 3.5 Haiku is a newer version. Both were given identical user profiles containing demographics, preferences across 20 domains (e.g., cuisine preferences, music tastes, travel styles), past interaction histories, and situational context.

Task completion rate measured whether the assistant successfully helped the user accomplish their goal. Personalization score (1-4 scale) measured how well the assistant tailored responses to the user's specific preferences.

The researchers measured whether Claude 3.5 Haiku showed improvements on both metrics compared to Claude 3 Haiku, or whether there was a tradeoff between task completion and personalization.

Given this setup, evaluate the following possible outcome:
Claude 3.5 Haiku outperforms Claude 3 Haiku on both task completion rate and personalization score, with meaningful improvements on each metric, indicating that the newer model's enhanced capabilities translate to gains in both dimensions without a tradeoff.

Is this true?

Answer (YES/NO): NO